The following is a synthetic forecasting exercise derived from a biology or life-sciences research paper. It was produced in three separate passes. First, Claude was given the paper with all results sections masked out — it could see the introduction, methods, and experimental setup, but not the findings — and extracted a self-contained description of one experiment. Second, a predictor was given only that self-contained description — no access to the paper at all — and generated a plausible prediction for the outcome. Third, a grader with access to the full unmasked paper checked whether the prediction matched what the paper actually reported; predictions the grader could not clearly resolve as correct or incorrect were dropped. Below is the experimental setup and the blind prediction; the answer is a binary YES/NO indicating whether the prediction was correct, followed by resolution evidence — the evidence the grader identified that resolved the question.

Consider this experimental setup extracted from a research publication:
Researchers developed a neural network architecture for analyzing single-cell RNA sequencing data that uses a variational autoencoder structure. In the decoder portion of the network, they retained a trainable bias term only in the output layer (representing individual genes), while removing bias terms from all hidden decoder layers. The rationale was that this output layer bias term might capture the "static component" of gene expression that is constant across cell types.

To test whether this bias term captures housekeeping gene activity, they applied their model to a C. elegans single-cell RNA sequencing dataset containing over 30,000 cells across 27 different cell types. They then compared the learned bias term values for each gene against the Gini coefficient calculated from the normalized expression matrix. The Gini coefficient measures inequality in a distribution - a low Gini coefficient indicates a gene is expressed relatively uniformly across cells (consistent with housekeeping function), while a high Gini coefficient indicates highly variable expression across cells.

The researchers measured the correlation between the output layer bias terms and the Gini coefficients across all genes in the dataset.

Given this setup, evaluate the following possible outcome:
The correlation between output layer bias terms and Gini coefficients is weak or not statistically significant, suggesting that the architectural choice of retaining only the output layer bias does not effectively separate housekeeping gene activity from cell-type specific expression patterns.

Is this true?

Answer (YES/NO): NO